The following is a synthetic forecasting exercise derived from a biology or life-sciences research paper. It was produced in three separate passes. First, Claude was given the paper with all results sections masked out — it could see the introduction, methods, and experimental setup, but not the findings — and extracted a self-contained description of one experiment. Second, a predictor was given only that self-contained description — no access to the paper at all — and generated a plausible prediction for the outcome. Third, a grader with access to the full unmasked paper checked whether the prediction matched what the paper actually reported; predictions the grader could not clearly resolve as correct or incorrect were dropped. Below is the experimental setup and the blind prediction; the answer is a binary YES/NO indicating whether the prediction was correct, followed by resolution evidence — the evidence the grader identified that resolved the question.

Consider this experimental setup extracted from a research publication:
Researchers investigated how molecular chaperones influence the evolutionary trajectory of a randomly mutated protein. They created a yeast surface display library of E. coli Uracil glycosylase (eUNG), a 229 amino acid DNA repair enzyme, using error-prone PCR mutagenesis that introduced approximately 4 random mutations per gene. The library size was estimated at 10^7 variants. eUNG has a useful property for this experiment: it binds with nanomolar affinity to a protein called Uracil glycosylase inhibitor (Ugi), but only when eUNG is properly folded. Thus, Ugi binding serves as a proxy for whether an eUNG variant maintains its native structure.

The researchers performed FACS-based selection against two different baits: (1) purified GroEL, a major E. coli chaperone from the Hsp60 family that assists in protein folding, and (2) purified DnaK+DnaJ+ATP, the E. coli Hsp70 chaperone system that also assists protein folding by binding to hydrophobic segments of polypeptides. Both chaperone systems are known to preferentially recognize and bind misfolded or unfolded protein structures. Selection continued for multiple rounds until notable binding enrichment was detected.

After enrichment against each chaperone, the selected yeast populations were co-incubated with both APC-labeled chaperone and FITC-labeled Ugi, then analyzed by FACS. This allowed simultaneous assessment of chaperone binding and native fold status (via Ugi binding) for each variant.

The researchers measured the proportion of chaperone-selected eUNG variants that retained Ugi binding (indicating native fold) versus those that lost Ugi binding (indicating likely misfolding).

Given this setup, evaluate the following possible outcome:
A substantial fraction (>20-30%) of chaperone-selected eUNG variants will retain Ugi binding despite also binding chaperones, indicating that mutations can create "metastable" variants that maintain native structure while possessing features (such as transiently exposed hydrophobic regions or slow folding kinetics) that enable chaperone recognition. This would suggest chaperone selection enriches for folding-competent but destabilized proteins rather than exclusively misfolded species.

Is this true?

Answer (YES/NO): NO